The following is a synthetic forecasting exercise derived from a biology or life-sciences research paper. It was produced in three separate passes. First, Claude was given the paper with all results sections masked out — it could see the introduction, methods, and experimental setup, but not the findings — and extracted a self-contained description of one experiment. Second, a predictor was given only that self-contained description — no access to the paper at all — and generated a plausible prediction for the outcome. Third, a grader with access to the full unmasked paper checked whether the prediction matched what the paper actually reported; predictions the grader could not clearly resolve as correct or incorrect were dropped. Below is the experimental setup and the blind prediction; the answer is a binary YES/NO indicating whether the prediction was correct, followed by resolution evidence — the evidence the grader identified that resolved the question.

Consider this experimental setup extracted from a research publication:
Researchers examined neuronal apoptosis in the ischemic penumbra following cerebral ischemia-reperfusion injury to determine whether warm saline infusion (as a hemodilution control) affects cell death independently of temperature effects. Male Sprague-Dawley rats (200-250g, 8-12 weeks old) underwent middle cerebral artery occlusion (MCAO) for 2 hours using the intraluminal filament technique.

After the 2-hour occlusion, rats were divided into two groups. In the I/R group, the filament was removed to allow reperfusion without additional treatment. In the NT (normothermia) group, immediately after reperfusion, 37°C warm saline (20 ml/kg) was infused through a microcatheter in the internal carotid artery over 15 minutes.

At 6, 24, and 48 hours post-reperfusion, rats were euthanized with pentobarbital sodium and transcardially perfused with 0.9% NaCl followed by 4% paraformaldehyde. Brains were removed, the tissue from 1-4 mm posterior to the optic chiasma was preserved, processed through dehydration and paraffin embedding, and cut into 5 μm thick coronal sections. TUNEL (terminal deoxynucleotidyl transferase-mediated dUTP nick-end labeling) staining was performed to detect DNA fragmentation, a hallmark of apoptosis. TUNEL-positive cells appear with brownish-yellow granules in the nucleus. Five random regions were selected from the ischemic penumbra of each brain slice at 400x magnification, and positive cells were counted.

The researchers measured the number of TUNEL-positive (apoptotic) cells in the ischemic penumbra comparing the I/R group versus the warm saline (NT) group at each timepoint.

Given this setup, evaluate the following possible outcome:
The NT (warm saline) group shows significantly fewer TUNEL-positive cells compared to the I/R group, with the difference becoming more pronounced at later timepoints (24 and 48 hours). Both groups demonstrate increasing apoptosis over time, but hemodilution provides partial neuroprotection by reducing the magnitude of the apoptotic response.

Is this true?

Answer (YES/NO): NO